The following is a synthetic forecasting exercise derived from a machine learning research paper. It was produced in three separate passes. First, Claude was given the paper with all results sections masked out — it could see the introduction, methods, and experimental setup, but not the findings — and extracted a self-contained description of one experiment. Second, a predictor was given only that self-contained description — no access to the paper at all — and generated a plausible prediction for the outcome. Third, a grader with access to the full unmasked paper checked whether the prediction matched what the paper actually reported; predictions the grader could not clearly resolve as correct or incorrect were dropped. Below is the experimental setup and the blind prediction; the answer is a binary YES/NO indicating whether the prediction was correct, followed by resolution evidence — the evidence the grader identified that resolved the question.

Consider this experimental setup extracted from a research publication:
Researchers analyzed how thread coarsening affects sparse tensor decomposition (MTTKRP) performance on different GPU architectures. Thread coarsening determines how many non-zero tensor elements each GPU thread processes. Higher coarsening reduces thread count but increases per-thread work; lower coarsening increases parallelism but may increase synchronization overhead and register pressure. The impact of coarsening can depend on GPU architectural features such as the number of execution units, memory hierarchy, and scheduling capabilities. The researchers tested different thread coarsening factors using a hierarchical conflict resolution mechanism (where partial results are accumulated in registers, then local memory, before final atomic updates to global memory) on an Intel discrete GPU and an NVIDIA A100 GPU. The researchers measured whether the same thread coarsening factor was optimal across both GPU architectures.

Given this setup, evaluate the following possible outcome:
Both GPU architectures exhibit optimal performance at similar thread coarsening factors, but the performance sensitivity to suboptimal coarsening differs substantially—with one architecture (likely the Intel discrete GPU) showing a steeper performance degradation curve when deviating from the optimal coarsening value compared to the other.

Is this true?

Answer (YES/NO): NO